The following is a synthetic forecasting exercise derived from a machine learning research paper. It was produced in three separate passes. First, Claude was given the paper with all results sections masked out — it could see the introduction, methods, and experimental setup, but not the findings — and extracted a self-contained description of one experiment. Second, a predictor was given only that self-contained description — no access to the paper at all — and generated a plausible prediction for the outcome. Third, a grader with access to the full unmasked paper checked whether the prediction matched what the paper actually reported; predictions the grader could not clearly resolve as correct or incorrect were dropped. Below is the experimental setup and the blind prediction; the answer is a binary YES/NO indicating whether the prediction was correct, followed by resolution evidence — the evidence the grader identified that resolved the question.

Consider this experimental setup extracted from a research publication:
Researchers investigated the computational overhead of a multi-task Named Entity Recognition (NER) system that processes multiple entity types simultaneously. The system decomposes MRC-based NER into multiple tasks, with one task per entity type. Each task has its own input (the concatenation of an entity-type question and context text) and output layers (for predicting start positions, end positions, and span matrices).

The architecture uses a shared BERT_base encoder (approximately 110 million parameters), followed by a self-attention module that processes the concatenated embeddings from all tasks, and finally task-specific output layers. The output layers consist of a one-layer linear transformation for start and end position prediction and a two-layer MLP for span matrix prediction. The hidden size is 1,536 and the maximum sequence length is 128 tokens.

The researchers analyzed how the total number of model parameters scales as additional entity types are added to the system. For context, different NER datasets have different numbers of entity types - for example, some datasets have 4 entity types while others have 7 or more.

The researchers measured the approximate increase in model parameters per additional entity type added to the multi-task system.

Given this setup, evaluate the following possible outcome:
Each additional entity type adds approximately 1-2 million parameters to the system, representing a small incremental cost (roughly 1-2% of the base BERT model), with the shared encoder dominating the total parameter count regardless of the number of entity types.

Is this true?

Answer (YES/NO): NO